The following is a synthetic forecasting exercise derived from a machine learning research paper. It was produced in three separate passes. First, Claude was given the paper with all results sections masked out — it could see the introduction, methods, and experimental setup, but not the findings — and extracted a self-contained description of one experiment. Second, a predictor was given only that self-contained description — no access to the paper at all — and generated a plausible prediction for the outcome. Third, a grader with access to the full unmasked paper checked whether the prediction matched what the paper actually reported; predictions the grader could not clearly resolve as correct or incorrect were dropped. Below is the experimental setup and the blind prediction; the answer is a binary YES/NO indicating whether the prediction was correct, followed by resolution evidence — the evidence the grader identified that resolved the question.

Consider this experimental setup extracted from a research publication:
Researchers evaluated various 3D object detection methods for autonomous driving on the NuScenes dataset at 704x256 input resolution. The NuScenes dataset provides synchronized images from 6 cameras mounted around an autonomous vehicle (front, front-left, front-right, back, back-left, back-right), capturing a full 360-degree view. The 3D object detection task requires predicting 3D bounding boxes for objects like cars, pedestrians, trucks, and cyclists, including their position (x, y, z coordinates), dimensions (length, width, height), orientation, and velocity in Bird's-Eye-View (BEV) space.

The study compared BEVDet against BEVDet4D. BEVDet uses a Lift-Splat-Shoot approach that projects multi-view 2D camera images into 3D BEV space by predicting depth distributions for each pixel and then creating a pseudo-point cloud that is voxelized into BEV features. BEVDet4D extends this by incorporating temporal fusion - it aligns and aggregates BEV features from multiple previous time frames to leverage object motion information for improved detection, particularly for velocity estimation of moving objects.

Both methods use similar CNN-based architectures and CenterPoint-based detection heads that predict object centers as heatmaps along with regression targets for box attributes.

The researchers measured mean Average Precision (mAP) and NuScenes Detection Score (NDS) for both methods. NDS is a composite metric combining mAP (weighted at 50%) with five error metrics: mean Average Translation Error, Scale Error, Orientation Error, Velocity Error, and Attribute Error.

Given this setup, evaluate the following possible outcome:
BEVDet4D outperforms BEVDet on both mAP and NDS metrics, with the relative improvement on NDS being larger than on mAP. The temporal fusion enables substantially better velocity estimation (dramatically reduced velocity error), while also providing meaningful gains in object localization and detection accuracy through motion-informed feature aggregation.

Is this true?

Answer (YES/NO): YES